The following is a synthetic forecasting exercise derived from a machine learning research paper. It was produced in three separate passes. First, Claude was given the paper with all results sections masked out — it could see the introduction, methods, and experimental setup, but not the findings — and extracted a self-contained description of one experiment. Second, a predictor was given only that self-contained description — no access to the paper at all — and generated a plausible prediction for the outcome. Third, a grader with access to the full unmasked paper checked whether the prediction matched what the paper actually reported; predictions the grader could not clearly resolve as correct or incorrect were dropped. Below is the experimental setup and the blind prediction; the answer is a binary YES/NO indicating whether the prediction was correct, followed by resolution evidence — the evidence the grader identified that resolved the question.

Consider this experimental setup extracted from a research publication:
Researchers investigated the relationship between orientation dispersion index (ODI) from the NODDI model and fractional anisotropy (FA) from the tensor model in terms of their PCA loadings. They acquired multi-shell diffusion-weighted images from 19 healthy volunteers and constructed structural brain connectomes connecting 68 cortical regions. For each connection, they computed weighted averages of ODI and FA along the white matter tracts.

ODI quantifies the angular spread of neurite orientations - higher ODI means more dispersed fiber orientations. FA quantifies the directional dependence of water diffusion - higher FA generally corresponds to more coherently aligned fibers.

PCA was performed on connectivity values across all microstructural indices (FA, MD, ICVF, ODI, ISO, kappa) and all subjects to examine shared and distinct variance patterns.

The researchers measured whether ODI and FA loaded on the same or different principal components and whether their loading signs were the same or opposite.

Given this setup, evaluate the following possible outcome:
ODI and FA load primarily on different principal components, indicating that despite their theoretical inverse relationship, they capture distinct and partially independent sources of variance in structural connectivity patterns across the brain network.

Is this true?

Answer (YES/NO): NO